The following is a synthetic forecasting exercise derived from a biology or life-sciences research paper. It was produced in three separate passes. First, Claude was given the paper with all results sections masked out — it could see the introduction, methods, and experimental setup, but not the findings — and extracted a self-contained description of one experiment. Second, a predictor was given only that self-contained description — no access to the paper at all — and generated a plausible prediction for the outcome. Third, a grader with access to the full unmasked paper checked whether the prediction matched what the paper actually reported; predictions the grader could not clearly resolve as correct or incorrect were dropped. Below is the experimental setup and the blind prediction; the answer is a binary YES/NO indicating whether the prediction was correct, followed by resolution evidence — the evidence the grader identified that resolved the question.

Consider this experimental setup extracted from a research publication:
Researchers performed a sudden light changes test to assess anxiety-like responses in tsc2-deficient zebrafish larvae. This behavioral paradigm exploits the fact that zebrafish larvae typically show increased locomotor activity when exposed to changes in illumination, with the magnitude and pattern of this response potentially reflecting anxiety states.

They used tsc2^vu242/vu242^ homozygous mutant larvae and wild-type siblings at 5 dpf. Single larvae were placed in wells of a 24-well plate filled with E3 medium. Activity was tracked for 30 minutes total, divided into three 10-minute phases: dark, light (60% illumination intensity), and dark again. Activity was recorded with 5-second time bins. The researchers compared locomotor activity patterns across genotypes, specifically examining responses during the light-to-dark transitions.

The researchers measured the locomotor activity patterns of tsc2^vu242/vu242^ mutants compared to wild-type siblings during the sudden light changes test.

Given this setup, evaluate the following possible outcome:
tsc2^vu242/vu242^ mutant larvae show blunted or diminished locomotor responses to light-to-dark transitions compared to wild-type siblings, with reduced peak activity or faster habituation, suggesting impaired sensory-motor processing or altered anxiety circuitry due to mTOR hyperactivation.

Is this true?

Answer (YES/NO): NO